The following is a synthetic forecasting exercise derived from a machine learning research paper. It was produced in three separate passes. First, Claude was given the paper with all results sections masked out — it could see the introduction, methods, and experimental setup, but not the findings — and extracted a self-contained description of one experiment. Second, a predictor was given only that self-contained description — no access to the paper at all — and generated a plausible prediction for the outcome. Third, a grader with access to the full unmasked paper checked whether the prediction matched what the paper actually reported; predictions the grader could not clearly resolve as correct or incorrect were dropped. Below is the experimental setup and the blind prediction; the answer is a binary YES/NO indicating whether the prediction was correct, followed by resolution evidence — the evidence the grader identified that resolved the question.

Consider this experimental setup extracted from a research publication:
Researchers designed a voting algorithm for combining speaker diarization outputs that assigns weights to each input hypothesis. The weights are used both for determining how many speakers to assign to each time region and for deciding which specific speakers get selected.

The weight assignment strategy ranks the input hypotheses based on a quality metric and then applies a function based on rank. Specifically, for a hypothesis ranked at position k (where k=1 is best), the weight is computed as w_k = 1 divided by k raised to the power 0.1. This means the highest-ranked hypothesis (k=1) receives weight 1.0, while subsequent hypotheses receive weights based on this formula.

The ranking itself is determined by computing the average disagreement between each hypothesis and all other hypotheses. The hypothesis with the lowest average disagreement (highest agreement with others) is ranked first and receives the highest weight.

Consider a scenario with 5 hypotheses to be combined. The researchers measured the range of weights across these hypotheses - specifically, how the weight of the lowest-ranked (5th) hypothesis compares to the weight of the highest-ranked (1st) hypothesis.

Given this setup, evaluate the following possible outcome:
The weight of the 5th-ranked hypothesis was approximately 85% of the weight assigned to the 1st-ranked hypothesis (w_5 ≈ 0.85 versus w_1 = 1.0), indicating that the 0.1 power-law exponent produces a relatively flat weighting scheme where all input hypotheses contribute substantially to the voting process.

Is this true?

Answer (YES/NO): YES